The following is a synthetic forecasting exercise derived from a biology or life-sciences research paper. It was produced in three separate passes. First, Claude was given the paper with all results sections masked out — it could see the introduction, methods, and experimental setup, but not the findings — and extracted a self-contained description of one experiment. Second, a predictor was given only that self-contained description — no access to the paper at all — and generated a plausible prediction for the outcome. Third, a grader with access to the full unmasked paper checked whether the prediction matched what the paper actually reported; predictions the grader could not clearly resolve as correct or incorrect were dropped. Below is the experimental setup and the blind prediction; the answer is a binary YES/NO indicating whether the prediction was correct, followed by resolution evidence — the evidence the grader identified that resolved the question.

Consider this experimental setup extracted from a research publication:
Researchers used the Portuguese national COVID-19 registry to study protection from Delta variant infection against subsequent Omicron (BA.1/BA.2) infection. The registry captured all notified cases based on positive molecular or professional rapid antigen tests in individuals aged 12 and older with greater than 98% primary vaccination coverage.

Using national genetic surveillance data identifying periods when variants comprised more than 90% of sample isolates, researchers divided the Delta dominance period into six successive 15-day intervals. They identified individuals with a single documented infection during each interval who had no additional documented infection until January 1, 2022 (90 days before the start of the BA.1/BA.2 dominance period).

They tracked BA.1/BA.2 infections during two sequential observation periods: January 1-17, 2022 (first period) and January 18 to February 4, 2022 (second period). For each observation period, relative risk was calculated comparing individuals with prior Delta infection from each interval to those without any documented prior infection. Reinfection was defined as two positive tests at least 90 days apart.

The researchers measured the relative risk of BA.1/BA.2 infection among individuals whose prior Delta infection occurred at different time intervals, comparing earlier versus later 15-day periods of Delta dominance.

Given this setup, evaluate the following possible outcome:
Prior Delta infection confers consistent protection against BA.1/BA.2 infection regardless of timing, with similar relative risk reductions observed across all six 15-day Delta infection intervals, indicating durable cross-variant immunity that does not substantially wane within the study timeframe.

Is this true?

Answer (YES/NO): NO